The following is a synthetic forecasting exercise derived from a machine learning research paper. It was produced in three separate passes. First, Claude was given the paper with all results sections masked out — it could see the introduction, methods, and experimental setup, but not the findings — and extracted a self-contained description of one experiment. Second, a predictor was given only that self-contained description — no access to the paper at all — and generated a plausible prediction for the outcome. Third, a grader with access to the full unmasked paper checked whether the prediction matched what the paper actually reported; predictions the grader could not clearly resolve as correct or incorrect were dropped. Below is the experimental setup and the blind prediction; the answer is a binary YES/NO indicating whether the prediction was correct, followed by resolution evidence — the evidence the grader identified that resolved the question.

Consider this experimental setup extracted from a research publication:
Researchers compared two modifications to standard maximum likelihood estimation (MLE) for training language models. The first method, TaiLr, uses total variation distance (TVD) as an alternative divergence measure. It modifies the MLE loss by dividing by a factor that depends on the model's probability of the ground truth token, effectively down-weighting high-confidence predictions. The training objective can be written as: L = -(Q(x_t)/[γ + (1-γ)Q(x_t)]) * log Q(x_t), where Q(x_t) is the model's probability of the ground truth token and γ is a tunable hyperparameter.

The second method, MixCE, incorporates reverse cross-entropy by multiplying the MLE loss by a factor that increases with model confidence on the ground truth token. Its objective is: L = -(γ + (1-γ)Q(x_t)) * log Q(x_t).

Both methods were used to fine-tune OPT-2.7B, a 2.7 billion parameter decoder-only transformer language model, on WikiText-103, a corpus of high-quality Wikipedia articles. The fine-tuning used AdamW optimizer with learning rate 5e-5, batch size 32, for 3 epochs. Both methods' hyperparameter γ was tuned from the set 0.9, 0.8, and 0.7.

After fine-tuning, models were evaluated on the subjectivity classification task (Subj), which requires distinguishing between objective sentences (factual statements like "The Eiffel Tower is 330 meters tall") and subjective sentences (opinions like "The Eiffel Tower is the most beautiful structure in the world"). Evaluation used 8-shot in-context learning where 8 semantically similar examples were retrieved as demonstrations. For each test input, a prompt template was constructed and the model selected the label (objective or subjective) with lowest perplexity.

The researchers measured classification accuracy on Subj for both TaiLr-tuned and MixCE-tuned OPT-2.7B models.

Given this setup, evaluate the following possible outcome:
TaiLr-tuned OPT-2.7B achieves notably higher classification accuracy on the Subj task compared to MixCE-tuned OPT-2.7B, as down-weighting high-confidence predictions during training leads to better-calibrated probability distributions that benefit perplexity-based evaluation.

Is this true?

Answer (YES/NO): NO